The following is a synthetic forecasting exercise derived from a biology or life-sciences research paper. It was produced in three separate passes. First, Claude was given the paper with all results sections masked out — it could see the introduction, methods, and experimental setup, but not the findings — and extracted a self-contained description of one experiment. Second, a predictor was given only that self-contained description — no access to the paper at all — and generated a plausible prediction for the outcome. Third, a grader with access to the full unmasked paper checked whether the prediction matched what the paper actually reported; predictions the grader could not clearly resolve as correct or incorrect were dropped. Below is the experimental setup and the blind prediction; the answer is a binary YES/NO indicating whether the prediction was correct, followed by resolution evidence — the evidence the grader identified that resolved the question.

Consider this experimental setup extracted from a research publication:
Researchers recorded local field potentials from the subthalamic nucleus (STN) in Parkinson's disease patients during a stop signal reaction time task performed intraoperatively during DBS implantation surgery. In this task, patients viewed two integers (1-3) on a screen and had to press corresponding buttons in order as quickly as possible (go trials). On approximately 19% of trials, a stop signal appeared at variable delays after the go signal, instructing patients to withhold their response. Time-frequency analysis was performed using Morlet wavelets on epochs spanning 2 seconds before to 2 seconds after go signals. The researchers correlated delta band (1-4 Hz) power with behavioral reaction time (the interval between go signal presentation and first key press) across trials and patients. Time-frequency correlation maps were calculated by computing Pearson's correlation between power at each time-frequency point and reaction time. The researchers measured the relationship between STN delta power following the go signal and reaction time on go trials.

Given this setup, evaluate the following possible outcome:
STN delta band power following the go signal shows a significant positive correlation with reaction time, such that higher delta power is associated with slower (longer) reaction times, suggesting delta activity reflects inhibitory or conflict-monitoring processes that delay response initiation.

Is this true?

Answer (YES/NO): NO